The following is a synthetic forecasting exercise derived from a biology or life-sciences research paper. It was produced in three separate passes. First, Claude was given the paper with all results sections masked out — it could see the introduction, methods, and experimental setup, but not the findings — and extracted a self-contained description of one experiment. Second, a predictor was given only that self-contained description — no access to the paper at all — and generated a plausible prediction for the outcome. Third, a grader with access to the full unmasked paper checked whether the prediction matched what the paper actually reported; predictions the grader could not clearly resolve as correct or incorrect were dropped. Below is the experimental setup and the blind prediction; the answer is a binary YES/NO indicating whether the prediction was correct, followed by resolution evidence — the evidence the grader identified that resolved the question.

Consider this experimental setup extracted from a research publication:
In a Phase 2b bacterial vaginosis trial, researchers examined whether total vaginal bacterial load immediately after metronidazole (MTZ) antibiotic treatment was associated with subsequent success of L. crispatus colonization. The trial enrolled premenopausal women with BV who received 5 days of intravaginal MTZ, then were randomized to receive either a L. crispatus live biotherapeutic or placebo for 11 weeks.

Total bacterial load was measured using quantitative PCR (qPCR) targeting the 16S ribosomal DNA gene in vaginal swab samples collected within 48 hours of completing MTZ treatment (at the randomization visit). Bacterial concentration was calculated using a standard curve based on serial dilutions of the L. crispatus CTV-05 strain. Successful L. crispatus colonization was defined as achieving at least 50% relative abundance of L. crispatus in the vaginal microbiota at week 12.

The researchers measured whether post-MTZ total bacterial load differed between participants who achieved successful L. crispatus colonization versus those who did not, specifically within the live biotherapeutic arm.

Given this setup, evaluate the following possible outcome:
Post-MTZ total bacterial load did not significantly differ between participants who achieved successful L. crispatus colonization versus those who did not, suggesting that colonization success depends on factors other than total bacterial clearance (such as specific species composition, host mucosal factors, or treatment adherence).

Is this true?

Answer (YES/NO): NO